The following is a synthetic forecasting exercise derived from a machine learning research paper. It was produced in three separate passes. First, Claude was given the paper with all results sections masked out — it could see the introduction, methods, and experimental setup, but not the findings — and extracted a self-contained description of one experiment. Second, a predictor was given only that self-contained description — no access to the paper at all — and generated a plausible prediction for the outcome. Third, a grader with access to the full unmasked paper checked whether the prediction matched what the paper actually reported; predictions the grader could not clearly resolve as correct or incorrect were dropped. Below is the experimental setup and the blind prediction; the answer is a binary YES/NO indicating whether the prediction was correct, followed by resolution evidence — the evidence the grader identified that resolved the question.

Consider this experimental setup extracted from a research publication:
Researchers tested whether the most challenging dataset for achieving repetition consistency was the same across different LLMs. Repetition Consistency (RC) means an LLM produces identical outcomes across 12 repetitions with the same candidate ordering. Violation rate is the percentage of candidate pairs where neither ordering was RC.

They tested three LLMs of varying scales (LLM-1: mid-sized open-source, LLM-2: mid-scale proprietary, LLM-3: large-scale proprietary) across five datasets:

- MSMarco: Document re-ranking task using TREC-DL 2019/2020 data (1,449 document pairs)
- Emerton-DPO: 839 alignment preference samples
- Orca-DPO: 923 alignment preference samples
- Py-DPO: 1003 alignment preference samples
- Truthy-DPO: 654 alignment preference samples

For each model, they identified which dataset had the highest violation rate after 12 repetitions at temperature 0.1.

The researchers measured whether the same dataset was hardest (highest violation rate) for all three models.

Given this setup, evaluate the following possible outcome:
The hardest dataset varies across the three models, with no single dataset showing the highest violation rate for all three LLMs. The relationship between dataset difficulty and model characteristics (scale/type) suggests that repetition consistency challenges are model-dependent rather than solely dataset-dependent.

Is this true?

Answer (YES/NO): YES